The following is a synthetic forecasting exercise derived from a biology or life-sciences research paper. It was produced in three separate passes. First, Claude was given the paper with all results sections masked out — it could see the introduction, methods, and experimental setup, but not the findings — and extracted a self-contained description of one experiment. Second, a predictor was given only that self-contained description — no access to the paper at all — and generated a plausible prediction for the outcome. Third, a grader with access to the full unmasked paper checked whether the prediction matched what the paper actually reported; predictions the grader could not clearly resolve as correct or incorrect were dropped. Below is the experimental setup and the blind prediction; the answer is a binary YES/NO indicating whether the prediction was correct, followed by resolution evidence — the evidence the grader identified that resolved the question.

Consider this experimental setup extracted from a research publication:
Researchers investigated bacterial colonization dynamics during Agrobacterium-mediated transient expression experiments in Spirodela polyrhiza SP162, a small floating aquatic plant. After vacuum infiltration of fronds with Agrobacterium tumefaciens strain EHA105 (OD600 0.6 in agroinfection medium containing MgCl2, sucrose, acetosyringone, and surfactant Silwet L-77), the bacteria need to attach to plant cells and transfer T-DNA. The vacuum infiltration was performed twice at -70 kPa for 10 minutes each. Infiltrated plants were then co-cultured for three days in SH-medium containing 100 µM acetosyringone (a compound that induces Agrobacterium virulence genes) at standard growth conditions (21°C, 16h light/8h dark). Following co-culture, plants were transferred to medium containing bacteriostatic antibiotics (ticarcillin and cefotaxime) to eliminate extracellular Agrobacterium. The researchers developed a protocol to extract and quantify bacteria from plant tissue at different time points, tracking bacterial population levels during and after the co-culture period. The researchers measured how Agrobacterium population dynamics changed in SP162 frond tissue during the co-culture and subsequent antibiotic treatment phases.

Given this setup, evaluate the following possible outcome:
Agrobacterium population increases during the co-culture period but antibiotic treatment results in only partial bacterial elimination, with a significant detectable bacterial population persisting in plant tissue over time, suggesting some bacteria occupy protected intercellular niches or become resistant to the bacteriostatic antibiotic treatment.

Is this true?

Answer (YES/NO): YES